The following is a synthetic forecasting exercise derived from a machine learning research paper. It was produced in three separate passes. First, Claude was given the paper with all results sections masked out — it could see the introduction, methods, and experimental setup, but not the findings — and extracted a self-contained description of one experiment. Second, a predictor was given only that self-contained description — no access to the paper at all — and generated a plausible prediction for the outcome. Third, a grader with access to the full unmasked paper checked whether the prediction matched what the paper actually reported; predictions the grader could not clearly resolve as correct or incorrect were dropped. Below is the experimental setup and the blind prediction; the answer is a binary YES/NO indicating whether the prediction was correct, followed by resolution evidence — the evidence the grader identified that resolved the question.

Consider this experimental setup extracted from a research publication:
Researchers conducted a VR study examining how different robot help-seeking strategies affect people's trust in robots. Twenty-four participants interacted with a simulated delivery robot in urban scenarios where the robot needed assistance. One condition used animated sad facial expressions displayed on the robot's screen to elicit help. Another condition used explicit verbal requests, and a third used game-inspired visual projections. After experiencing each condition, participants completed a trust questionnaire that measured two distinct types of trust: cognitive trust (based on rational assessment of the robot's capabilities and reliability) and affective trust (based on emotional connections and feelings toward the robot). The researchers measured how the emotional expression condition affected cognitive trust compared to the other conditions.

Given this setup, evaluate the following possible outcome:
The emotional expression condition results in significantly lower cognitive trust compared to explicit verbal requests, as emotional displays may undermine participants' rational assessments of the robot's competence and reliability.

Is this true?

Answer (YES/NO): NO